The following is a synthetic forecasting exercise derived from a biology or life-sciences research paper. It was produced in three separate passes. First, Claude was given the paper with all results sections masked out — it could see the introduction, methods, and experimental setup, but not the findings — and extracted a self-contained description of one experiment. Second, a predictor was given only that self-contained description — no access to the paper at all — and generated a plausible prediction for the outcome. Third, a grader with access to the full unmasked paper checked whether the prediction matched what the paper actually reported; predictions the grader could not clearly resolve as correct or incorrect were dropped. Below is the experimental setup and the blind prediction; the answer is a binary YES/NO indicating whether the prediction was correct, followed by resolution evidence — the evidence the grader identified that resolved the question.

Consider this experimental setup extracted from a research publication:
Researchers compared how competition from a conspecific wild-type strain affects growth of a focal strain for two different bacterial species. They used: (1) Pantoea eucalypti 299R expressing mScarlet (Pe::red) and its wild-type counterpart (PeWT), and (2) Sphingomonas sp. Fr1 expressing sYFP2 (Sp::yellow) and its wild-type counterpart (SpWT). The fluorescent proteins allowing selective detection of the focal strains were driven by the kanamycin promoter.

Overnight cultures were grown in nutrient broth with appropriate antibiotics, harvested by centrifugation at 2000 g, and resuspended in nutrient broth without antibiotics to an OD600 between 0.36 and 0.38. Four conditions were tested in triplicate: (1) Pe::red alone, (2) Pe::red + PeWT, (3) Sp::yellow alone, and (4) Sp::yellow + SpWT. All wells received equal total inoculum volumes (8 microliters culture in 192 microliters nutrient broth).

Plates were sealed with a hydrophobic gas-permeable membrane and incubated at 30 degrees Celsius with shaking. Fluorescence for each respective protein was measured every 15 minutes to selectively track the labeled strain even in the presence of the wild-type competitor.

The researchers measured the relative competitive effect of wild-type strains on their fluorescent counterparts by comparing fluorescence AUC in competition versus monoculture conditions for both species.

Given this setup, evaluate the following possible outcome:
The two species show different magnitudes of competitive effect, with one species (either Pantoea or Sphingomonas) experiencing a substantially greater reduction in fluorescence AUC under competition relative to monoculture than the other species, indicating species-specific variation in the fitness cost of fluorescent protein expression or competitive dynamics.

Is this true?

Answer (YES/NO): YES